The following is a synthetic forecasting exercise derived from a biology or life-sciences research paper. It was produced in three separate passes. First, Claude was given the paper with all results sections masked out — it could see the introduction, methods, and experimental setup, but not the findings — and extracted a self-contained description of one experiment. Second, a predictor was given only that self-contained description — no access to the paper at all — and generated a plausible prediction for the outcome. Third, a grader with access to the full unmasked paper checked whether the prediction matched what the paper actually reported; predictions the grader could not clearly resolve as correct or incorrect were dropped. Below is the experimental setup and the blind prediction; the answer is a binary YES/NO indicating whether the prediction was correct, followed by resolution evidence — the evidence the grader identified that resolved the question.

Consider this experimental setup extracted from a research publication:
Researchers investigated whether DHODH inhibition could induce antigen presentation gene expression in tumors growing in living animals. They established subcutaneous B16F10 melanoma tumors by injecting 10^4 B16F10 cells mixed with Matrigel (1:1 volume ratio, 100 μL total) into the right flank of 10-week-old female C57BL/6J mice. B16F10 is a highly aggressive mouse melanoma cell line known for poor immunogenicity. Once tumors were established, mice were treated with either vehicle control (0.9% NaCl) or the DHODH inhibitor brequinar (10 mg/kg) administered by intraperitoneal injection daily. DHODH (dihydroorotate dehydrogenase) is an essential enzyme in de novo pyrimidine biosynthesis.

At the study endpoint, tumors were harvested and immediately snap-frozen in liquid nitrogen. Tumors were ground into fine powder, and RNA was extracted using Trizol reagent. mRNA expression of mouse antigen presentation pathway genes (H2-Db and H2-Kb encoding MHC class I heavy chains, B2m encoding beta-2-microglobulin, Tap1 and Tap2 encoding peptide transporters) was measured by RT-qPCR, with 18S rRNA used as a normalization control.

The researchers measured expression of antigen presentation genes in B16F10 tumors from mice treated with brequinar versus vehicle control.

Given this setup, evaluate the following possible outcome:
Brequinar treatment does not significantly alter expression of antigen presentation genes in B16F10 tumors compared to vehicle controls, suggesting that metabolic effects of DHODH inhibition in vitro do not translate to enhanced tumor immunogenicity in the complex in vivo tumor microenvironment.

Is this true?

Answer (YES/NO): NO